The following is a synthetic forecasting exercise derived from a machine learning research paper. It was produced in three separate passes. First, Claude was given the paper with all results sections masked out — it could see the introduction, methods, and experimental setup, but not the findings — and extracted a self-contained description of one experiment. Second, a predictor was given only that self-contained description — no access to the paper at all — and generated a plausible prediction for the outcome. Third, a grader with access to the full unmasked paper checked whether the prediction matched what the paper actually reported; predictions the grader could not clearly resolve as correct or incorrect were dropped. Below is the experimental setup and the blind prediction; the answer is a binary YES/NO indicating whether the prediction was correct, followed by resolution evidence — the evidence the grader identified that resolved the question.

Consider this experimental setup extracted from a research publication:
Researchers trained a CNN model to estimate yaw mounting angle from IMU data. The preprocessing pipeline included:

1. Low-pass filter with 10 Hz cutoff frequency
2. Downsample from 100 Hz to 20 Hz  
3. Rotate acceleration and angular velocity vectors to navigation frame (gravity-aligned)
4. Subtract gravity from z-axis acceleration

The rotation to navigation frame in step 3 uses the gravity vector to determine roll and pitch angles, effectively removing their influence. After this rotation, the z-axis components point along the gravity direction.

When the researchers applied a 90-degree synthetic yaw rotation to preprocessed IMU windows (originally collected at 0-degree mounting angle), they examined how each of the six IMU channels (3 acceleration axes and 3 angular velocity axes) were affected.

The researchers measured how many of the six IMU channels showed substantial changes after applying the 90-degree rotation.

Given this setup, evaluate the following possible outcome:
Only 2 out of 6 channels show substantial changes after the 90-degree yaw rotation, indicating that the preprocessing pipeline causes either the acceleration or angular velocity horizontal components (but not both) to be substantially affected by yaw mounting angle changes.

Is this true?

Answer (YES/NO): NO